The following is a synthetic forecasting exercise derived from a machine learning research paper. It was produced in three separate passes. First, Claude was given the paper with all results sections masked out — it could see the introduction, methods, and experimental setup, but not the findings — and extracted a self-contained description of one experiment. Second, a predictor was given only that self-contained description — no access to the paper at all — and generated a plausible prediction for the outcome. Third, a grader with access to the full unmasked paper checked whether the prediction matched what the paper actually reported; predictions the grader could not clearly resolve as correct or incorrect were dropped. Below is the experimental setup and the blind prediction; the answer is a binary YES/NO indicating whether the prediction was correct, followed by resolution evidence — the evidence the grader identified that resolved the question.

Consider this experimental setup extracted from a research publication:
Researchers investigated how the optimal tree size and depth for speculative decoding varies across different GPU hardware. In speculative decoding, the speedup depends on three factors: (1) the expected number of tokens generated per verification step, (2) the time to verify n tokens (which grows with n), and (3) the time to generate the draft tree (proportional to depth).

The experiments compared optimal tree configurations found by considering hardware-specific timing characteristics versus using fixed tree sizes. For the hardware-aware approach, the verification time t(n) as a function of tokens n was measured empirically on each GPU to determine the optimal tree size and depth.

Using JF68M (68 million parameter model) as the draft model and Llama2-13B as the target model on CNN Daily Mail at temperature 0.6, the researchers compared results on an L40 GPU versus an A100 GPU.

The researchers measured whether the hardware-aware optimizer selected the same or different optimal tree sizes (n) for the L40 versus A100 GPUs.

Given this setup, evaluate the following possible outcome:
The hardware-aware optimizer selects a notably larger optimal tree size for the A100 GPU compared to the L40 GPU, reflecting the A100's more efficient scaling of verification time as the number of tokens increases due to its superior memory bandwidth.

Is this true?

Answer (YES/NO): NO